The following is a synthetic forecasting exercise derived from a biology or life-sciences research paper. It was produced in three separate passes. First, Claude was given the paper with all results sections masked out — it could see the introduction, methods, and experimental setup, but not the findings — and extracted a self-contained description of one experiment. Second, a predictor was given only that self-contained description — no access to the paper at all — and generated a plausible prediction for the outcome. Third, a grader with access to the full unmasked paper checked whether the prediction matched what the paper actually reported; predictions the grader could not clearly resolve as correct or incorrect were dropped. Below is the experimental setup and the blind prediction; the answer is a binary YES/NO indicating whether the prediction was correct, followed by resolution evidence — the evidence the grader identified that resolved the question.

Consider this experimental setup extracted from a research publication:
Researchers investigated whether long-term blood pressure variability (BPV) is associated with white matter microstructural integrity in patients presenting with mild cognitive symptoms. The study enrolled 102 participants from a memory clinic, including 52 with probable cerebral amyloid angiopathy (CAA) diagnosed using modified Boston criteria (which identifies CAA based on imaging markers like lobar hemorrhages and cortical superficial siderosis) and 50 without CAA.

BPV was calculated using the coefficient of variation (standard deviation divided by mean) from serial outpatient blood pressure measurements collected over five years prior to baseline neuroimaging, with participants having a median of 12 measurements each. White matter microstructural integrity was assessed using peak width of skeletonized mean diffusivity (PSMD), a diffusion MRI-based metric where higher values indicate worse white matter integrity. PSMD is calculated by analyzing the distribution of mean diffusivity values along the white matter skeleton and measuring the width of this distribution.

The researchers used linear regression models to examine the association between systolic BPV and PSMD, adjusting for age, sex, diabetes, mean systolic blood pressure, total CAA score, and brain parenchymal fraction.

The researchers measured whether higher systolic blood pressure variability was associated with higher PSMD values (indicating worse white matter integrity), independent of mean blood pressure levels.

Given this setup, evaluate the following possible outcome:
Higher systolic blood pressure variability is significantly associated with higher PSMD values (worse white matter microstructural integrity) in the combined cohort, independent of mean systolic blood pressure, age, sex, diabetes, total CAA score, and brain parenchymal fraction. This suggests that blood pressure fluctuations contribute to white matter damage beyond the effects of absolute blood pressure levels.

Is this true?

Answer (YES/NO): YES